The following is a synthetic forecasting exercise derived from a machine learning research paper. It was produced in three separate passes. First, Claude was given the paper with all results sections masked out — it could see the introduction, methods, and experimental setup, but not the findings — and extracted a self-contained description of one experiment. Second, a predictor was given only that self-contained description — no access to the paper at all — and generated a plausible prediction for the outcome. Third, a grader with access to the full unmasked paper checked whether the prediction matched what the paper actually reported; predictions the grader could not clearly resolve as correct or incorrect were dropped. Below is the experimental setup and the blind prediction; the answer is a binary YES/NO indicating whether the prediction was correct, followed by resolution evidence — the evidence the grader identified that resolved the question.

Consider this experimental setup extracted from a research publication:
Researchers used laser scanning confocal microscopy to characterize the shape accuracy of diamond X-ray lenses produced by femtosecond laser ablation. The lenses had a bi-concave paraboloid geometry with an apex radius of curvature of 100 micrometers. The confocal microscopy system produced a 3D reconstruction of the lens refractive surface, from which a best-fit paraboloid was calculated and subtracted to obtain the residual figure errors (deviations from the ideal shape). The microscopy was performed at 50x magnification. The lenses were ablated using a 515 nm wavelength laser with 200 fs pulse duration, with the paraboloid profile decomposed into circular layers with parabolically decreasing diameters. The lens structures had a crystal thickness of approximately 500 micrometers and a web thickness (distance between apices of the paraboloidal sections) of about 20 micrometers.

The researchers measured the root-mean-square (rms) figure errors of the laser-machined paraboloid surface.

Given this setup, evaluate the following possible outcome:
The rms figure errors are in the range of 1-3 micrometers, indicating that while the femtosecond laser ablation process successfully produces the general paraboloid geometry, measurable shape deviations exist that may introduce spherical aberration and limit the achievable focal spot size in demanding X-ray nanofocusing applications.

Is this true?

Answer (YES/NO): NO